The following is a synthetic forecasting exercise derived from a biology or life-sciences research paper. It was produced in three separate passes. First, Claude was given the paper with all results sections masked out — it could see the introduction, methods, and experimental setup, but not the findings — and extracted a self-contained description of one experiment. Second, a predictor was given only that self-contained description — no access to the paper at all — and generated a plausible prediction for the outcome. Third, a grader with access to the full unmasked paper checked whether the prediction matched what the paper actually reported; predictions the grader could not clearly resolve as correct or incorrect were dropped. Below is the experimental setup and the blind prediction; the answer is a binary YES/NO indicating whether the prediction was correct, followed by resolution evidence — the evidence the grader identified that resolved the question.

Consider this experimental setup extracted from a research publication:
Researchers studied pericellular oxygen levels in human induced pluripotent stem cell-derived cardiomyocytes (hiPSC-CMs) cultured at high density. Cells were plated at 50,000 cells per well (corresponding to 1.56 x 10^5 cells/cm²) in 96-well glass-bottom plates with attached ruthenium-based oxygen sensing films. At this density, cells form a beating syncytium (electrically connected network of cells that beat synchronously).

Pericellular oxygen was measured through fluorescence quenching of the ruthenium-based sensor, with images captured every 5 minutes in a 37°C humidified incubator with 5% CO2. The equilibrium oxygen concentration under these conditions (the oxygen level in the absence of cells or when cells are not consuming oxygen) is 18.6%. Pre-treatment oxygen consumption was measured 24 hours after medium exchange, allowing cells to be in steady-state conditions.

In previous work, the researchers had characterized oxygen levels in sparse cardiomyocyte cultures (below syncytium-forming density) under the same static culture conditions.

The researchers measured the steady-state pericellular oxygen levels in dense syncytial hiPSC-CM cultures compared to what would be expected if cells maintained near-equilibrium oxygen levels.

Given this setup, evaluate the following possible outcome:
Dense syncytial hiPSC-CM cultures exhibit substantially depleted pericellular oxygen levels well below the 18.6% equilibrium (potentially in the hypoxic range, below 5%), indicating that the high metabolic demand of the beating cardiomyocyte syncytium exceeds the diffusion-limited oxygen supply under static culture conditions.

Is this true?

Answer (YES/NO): YES